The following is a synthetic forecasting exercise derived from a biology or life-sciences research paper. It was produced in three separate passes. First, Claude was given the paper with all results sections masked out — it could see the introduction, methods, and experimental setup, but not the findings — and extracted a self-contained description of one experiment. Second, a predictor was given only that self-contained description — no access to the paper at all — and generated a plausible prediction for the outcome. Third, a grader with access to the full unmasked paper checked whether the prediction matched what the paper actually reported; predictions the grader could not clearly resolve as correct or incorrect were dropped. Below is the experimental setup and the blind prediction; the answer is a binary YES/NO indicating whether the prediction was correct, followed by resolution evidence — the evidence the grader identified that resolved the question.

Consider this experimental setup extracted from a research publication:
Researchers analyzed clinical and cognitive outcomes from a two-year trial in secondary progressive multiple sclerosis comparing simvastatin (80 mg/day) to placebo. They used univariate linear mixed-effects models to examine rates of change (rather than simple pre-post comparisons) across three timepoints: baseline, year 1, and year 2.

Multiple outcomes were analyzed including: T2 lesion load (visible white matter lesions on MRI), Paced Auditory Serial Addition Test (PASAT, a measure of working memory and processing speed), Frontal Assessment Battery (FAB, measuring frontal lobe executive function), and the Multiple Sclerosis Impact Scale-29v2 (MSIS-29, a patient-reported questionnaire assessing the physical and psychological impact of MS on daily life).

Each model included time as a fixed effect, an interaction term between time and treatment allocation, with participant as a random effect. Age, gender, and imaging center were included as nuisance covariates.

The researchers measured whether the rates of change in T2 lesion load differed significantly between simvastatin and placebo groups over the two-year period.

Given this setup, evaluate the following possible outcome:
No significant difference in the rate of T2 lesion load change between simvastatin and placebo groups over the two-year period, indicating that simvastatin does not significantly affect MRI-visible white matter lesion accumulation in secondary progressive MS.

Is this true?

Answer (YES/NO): YES